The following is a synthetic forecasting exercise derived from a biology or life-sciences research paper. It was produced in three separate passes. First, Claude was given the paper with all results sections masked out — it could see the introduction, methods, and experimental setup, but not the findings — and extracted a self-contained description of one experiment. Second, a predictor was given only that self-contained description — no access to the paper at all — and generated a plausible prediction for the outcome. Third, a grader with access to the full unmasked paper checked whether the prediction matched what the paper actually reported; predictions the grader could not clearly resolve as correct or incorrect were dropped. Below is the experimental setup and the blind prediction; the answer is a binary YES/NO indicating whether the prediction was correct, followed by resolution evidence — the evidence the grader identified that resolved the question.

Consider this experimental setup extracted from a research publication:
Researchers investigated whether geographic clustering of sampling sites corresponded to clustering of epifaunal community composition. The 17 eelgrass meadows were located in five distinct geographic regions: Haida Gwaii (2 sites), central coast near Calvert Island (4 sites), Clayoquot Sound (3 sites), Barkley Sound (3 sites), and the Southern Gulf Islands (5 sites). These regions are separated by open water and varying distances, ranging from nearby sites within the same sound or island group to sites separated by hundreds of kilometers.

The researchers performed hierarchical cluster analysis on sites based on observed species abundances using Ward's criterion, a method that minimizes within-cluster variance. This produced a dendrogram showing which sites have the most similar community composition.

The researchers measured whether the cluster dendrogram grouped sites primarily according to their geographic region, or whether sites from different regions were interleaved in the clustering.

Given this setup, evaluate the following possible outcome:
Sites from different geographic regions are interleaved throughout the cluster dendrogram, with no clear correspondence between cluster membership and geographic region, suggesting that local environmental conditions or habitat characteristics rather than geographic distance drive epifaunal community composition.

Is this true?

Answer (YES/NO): YES